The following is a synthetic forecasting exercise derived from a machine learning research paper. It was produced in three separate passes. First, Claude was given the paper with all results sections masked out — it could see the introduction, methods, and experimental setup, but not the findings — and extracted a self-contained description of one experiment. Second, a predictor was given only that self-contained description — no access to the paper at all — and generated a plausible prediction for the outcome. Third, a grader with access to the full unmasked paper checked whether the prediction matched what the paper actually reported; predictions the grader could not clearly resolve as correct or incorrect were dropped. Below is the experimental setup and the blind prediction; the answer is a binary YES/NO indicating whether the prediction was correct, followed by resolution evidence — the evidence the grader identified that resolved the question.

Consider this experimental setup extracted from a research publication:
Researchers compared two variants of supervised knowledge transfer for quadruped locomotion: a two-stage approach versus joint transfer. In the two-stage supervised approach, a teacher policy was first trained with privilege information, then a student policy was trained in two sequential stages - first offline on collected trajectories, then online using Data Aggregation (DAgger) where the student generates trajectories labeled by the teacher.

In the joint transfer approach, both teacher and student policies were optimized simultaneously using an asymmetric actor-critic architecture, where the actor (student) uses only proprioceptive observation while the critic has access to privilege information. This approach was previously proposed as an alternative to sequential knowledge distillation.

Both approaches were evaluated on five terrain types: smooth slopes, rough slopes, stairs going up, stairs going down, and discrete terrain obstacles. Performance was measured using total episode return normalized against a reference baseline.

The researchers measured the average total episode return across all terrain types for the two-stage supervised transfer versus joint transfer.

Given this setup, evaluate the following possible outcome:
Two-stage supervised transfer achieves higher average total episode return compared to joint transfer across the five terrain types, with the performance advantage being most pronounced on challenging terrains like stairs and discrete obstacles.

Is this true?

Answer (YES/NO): NO